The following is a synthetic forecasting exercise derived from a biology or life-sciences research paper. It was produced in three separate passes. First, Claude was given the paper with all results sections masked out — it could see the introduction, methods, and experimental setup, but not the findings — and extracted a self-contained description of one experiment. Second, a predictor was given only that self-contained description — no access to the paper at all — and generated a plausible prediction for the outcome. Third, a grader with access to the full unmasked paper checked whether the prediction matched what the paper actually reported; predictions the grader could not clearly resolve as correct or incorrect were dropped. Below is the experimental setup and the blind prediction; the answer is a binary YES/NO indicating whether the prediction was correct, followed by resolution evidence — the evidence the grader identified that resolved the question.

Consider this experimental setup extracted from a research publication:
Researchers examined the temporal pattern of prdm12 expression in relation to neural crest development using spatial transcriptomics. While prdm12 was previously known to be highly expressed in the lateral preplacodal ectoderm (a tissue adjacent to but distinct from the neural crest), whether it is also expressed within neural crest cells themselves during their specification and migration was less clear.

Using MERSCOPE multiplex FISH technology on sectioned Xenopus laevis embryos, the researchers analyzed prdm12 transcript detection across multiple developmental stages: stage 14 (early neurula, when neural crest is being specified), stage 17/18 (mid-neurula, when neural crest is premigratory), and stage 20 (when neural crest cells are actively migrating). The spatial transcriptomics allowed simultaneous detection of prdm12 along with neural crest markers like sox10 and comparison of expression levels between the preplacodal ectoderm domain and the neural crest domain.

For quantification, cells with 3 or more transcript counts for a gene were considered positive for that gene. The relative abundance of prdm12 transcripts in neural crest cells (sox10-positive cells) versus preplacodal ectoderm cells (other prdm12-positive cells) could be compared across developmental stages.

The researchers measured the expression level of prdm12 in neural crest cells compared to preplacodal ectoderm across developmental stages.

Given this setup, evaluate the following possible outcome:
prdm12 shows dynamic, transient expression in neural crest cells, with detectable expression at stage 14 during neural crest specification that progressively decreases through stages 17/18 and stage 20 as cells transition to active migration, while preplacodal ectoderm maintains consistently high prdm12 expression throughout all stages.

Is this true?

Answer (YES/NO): NO